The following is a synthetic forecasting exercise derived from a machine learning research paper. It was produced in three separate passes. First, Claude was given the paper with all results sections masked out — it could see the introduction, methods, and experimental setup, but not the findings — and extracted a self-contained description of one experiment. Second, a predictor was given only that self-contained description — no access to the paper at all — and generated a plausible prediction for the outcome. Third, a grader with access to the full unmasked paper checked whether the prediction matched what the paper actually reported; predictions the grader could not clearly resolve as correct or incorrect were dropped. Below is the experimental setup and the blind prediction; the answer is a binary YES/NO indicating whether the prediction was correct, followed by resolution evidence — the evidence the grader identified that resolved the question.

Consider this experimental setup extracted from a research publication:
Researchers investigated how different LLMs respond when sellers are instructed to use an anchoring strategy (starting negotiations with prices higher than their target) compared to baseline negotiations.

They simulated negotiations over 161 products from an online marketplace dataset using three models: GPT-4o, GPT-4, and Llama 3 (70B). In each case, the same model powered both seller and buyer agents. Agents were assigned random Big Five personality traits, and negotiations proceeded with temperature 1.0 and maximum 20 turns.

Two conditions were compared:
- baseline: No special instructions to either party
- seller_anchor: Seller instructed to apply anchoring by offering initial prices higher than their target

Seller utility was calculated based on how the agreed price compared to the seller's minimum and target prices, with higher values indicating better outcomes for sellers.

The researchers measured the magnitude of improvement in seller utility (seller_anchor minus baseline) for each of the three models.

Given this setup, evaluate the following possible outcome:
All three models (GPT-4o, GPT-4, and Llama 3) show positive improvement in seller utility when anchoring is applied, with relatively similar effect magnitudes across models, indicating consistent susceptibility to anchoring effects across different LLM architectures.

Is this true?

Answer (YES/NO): NO